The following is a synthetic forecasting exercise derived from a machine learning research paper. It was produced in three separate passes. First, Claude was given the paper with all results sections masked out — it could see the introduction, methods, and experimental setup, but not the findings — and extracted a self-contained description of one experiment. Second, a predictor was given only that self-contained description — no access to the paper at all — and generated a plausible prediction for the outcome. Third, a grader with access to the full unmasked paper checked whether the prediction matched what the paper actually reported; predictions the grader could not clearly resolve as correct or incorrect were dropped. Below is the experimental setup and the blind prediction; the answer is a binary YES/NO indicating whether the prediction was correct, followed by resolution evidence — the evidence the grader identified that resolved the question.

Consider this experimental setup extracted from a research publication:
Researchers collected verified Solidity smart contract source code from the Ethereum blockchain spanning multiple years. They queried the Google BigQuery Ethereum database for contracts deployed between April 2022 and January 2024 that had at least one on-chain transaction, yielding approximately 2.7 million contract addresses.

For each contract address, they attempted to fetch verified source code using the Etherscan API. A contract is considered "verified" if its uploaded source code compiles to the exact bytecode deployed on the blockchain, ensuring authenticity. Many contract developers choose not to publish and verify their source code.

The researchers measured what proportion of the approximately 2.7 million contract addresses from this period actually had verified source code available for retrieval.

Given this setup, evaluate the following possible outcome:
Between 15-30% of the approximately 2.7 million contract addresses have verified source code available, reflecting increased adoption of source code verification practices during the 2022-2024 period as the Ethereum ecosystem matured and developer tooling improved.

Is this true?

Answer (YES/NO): NO